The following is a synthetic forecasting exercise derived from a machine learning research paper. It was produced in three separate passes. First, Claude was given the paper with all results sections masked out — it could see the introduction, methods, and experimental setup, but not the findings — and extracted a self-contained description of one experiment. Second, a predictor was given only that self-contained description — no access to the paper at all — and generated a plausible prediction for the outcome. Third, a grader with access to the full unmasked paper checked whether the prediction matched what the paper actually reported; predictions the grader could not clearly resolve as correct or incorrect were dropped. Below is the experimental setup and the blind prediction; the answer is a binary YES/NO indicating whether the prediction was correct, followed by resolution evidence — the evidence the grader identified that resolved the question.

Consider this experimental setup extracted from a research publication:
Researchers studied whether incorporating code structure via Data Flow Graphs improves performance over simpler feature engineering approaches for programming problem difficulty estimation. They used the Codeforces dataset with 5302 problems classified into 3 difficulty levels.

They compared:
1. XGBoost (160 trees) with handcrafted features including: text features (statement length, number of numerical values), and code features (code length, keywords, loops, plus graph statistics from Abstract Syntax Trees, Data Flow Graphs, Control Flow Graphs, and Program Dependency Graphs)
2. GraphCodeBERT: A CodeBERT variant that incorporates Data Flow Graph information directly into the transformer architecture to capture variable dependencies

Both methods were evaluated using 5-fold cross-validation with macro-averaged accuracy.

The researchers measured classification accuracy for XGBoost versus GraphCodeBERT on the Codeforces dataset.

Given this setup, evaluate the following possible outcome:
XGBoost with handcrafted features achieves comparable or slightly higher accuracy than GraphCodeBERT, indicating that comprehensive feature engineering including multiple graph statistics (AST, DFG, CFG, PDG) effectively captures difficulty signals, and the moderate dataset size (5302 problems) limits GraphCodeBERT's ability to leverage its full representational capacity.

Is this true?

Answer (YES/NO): YES